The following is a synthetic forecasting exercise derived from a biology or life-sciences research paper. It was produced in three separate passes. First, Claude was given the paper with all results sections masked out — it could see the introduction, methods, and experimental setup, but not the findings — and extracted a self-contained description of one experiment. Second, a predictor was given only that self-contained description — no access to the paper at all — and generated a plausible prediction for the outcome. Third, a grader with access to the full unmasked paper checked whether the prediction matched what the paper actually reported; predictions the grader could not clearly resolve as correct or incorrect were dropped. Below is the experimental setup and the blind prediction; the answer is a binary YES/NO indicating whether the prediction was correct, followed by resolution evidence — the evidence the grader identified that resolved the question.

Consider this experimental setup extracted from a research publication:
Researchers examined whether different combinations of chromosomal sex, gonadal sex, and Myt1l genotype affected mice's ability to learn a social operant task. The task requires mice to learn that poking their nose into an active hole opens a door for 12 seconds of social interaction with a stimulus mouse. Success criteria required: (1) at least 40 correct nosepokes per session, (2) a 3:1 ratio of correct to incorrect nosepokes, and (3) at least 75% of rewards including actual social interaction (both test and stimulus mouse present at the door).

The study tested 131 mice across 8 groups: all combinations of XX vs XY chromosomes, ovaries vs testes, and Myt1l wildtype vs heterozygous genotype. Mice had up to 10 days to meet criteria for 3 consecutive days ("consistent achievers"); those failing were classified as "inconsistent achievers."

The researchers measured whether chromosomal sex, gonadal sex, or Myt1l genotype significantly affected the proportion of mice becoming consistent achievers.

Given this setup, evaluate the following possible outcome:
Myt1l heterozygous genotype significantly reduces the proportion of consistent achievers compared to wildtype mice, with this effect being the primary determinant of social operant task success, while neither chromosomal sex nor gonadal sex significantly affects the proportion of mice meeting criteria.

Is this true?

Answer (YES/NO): NO